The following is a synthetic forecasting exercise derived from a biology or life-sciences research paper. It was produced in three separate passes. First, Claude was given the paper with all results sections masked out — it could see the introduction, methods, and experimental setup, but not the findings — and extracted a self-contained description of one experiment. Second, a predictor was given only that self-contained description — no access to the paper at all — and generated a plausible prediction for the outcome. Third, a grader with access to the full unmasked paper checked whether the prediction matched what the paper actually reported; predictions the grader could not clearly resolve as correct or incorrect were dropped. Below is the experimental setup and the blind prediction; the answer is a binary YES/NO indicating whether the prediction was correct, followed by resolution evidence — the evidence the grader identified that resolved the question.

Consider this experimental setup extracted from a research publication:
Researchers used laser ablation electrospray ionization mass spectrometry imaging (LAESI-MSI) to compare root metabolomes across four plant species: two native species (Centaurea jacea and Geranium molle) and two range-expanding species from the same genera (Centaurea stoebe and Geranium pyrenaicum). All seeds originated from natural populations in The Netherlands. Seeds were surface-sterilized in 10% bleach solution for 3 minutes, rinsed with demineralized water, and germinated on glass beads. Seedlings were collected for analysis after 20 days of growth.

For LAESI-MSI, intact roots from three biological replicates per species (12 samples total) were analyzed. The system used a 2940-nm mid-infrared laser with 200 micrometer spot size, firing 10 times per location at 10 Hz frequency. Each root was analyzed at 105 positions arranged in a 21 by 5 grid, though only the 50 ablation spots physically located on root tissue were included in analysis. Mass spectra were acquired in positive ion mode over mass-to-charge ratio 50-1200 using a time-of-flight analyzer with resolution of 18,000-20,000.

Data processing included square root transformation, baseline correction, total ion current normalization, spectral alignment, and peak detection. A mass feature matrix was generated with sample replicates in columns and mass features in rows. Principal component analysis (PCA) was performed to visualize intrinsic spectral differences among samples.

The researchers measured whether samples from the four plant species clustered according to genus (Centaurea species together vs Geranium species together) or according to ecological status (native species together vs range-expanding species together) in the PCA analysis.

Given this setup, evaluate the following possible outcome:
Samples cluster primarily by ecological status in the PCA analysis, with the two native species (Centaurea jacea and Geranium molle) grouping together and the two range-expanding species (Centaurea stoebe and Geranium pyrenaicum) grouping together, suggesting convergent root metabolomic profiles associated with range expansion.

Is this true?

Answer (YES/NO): NO